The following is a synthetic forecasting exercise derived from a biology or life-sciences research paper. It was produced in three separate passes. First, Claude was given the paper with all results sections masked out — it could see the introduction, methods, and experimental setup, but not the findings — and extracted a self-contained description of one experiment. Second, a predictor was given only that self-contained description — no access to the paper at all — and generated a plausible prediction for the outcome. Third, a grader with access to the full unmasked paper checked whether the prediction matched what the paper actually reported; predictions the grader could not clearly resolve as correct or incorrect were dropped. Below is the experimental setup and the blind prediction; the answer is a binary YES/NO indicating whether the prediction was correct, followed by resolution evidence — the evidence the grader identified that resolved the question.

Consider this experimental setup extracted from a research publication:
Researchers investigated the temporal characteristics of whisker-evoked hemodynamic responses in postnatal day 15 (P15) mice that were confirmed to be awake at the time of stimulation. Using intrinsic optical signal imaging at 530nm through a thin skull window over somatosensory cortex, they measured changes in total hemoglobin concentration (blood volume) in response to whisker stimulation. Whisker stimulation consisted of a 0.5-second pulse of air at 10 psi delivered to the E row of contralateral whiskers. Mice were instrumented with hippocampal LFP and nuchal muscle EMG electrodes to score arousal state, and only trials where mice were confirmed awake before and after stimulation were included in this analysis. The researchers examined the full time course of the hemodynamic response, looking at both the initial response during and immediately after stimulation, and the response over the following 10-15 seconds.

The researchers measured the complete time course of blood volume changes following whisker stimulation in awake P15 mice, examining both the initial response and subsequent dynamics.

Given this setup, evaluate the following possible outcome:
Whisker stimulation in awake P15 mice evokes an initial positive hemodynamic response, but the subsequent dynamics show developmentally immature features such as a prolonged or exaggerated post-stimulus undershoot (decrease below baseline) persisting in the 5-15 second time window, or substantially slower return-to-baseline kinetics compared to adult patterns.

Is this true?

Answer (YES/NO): NO